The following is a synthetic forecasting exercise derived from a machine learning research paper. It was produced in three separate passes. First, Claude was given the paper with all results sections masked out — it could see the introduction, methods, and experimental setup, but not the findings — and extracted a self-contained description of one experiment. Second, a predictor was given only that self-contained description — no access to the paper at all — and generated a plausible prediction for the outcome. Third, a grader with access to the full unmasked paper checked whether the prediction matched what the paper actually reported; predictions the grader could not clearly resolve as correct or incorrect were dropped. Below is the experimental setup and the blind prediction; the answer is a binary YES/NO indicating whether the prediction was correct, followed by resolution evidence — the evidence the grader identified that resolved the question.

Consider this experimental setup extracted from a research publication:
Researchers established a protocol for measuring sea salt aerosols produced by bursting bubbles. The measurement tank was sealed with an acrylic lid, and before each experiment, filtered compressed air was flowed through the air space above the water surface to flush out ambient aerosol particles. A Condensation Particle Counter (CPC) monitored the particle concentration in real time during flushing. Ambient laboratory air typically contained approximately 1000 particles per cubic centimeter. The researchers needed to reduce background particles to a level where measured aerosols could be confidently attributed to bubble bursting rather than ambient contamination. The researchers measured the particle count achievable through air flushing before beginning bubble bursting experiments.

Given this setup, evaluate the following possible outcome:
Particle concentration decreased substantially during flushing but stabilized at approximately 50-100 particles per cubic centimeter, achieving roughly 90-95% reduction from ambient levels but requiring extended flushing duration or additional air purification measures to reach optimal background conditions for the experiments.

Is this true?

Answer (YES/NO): NO